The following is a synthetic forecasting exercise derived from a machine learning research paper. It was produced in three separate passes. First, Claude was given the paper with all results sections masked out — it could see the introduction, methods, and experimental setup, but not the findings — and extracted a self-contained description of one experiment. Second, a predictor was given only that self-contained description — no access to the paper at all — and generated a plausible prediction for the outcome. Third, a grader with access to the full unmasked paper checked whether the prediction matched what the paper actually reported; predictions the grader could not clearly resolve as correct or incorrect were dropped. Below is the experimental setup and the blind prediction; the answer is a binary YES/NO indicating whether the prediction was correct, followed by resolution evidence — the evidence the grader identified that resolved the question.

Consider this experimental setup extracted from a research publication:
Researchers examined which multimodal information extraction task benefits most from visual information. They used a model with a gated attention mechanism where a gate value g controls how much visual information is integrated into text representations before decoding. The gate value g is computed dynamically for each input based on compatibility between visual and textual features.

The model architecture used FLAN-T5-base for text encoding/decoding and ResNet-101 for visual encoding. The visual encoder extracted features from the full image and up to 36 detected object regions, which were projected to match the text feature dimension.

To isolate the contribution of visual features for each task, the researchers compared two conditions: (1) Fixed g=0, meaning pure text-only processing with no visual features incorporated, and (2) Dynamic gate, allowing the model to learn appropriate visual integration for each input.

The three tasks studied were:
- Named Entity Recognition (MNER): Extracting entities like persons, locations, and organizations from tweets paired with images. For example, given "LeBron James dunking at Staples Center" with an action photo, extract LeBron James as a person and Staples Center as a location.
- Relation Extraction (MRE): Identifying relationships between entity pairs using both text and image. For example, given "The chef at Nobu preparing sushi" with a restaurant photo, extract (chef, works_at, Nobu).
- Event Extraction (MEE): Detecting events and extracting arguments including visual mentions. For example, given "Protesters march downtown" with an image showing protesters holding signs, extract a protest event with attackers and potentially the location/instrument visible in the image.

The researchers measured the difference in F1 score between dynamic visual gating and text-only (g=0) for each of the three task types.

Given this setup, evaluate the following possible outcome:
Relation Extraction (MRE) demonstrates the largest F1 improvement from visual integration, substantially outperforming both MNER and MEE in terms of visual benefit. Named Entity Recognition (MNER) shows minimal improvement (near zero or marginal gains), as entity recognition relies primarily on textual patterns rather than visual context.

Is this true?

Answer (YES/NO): NO